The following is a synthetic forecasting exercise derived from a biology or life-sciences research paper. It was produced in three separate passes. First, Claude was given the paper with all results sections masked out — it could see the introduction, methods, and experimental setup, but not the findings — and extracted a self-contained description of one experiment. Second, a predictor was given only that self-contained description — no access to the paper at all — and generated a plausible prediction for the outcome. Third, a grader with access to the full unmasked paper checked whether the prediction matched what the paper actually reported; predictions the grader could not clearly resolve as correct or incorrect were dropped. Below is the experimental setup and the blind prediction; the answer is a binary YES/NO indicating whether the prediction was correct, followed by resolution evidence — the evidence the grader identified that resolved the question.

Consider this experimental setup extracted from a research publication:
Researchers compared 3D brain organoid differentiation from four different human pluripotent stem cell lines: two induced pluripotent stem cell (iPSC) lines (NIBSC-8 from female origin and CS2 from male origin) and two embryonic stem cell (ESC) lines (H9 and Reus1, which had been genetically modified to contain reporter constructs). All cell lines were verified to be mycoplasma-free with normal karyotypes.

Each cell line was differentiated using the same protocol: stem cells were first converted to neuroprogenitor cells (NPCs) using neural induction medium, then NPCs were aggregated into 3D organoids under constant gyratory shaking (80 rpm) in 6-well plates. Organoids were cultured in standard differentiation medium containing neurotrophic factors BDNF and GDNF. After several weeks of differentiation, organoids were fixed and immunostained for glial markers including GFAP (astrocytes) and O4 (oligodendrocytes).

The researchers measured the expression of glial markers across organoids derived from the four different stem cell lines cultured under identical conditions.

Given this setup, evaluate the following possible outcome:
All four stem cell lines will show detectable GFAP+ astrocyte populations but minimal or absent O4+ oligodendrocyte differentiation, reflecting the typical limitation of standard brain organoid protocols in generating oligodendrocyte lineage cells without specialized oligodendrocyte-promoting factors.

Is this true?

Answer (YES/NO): NO